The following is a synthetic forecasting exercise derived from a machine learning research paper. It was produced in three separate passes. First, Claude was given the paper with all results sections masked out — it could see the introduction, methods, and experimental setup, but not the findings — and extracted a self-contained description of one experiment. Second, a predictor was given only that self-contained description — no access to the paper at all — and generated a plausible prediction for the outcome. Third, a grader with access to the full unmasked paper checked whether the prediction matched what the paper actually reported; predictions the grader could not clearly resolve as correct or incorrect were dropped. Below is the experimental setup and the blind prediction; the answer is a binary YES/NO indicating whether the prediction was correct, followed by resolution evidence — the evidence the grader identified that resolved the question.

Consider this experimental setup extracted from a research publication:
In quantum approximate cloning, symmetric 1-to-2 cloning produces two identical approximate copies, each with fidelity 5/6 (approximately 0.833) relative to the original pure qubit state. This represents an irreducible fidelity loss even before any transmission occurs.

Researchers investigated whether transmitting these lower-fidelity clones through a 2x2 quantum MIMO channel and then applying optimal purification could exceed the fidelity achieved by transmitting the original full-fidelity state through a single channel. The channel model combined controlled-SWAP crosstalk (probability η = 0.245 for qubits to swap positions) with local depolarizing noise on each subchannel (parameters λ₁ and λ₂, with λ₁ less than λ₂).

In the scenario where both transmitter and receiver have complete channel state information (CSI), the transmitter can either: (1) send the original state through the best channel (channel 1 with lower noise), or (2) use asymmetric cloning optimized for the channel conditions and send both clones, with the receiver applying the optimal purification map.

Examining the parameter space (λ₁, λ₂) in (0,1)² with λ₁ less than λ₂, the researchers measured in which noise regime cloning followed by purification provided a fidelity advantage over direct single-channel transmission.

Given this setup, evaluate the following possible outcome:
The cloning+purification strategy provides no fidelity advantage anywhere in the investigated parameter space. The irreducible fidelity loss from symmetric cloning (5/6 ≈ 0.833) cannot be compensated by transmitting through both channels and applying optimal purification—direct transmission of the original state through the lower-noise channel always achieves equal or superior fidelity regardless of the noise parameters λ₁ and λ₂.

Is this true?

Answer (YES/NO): YES